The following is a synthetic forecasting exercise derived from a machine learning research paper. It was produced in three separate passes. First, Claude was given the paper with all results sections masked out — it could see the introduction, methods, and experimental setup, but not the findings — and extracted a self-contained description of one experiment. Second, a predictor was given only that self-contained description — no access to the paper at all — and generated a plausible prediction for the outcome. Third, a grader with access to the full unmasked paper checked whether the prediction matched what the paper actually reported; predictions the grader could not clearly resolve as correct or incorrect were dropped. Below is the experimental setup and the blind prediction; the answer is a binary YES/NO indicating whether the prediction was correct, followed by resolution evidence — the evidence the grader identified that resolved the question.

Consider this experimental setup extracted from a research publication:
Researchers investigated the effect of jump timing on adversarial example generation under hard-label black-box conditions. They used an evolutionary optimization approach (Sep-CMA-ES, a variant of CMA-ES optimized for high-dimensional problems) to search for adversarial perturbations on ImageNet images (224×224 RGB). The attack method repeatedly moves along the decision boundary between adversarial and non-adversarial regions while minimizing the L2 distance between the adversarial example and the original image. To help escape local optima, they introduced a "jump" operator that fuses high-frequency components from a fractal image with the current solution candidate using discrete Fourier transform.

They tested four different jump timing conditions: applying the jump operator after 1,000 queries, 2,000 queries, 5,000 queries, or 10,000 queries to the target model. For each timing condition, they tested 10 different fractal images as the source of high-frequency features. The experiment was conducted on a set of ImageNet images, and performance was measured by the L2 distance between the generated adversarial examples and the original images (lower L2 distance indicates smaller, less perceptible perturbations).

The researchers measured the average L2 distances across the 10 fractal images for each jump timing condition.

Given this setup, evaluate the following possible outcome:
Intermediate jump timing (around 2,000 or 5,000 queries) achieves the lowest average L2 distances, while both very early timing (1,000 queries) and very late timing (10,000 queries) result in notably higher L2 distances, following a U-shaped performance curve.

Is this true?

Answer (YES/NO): NO